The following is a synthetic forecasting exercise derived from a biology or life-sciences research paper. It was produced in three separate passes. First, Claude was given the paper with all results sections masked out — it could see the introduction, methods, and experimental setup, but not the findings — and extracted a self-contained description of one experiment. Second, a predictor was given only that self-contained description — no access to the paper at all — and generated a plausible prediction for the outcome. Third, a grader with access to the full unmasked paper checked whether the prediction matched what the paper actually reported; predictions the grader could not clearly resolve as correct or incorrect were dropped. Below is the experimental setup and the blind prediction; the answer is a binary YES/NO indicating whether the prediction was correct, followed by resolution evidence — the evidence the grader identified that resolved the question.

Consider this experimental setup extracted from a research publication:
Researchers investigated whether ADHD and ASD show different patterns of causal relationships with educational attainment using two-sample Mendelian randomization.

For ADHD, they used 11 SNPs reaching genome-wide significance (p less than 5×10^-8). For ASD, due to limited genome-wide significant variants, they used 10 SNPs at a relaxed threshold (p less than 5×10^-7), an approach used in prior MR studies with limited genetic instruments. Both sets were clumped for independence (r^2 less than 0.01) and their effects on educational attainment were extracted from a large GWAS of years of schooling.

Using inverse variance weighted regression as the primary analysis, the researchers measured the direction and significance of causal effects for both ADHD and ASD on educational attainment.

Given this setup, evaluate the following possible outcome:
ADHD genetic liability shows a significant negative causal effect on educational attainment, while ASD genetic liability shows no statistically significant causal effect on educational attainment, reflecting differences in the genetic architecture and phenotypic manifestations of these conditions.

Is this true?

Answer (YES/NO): YES